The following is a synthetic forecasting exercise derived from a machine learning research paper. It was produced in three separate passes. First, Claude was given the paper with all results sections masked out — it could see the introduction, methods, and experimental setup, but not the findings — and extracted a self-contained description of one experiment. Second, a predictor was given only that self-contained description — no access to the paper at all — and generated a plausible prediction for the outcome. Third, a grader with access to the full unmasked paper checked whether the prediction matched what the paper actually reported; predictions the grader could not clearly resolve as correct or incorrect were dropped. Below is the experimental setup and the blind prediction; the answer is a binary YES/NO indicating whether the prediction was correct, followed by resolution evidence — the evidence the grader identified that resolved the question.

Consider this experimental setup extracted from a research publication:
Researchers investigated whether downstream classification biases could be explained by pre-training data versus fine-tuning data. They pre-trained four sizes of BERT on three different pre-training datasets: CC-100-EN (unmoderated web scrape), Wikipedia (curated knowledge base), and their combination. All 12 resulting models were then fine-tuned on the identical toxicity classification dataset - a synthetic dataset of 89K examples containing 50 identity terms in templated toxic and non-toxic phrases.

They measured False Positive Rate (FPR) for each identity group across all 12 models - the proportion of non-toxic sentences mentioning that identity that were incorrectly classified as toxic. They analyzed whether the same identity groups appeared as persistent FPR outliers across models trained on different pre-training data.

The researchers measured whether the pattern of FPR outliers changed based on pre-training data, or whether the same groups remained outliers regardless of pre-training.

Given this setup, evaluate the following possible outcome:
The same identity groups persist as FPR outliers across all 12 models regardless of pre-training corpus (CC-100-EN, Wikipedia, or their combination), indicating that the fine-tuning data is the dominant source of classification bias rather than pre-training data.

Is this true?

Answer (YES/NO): YES